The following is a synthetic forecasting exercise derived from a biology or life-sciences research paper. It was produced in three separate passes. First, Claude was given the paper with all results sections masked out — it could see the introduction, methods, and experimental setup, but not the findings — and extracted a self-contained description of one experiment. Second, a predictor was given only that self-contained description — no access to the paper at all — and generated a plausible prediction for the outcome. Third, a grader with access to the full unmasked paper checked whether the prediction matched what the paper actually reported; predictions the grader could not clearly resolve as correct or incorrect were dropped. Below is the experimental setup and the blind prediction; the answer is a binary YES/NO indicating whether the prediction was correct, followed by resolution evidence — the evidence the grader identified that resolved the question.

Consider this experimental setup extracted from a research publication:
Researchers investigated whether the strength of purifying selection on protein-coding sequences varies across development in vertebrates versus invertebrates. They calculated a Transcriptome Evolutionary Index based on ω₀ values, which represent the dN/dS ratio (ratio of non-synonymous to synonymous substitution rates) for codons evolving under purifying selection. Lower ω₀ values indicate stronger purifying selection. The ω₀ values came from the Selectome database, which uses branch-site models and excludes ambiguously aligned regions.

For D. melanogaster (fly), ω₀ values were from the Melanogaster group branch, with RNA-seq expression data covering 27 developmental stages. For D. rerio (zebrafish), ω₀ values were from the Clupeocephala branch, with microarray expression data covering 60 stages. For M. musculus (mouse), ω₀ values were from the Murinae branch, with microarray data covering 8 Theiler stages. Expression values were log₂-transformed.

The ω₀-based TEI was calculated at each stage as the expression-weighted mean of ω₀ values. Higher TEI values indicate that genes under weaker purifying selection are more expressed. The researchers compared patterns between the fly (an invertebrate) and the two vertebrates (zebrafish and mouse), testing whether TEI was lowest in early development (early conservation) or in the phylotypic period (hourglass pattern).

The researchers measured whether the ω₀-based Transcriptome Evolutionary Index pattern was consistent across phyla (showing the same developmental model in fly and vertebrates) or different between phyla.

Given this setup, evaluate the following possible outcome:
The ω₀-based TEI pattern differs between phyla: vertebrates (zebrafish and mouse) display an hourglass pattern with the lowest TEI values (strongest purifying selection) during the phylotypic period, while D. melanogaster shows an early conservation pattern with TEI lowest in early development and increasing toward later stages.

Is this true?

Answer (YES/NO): YES